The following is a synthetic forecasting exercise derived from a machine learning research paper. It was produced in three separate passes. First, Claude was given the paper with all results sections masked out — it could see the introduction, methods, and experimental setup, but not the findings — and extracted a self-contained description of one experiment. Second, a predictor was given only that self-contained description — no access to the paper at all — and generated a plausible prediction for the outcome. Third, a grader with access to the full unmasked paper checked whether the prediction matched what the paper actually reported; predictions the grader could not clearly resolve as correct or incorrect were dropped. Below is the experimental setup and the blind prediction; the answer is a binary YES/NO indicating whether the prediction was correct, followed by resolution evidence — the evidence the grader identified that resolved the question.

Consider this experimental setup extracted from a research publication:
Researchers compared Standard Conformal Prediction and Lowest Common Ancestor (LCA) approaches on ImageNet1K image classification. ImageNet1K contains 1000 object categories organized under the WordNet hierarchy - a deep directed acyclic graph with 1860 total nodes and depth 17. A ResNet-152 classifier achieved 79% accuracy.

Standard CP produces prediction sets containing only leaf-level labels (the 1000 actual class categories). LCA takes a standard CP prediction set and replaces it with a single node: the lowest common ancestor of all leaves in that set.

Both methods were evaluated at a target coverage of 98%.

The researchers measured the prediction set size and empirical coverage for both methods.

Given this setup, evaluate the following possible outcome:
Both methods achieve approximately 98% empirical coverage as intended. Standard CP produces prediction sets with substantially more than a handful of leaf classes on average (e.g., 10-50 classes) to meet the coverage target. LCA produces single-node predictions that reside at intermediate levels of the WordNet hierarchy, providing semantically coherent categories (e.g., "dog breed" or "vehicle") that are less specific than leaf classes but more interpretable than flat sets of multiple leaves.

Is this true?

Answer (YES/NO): NO